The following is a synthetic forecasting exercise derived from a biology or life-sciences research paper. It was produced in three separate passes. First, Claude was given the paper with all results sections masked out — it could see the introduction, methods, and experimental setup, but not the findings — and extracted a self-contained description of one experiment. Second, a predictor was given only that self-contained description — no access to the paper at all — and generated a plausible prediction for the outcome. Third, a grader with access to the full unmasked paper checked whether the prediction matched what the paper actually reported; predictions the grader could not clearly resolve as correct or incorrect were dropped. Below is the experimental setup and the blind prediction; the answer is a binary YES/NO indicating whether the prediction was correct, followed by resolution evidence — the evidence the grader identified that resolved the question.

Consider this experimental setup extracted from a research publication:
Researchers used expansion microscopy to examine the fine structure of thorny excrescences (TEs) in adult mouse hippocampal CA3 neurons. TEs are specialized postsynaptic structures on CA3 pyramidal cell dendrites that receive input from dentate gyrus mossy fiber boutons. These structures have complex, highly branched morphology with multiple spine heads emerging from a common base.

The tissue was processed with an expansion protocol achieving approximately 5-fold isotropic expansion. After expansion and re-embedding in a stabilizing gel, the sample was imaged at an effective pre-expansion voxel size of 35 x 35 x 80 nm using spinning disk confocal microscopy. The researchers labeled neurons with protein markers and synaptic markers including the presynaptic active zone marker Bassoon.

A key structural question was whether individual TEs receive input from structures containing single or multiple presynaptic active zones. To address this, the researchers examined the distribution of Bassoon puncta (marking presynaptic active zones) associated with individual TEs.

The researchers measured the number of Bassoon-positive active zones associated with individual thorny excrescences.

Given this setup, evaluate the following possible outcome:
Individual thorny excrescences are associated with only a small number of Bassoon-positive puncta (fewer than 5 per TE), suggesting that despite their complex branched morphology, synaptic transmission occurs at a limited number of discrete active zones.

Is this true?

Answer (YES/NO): NO